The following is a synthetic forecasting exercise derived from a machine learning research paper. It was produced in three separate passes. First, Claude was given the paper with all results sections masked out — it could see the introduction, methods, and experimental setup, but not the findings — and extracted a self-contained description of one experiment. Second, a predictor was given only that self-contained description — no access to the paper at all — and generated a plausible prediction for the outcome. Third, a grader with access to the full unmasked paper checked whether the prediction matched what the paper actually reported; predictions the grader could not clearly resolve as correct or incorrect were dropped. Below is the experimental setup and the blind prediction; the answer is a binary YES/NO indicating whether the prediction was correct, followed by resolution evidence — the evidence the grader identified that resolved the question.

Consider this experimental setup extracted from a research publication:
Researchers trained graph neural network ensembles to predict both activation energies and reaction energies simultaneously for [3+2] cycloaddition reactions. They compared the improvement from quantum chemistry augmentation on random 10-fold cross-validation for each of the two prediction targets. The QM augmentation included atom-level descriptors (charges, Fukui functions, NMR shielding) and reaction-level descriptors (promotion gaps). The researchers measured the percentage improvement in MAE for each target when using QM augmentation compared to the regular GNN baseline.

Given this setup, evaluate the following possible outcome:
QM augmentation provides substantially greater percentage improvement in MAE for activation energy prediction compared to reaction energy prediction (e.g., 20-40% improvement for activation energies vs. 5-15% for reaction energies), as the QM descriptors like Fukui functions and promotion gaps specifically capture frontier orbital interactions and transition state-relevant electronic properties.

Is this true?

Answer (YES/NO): NO